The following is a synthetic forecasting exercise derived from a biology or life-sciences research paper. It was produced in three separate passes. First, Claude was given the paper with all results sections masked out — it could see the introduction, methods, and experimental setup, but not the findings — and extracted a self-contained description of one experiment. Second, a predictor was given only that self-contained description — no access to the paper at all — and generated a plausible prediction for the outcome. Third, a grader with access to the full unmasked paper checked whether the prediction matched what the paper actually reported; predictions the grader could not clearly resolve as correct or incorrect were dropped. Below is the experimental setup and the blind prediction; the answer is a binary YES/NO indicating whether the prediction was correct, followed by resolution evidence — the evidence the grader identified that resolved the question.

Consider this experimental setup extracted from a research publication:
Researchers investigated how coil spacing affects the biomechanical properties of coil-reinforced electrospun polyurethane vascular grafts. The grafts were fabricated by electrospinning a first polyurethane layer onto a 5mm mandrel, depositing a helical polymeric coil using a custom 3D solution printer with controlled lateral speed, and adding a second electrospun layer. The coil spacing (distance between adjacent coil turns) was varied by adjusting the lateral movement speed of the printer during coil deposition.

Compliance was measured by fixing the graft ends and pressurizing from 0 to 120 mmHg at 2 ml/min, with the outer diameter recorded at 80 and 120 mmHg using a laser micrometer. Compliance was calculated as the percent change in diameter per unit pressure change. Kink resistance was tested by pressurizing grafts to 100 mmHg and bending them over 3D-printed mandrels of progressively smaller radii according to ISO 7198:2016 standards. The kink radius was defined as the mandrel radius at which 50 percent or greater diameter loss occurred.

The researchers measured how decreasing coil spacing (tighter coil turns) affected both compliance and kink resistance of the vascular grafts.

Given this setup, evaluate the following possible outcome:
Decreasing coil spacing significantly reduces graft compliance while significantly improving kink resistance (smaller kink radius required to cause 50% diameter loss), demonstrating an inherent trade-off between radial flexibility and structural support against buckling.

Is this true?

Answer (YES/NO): YES